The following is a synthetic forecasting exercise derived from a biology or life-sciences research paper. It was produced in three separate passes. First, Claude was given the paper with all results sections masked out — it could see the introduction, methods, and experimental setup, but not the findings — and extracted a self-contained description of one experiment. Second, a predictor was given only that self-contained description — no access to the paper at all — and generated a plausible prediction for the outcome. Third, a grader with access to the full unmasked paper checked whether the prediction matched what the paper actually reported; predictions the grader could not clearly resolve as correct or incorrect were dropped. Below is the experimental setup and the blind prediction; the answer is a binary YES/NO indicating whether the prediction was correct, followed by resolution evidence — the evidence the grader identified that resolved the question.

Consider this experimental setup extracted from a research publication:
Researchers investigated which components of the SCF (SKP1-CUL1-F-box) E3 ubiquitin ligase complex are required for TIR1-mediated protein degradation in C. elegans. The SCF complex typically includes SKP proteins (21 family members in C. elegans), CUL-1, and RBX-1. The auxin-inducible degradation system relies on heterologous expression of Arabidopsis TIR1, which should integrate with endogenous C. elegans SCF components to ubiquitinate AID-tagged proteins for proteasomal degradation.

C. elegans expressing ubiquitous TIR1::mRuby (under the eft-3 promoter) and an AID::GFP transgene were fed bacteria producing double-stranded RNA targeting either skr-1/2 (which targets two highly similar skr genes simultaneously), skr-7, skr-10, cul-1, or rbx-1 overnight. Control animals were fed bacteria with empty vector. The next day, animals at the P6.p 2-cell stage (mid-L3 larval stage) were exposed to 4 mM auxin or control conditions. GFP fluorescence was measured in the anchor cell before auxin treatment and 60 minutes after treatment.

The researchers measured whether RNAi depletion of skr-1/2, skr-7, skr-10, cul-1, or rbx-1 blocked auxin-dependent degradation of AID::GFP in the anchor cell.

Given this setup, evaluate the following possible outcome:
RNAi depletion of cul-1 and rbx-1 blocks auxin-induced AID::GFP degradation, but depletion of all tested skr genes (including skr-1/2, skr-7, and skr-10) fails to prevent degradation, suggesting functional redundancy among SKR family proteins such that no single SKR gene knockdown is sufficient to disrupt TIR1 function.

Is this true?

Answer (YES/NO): NO